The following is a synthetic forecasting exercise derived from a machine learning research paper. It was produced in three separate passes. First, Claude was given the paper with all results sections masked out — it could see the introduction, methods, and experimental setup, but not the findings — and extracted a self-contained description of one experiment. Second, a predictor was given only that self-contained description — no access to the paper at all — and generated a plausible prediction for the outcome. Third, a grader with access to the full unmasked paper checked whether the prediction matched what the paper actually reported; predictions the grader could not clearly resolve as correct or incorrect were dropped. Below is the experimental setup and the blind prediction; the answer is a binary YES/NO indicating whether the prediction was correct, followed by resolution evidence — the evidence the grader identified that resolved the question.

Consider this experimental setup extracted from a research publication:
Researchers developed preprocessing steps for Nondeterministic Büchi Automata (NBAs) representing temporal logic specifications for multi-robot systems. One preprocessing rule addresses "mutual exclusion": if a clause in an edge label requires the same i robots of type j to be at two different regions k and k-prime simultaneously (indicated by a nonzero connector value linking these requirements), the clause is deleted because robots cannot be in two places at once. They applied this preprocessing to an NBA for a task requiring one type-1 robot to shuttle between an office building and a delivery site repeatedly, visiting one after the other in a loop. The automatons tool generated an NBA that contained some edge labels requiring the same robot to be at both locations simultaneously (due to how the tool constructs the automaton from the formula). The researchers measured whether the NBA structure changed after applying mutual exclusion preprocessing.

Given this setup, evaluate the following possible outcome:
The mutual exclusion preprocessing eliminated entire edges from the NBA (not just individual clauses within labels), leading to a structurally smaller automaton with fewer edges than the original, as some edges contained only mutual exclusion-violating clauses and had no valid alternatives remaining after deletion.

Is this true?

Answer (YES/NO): NO